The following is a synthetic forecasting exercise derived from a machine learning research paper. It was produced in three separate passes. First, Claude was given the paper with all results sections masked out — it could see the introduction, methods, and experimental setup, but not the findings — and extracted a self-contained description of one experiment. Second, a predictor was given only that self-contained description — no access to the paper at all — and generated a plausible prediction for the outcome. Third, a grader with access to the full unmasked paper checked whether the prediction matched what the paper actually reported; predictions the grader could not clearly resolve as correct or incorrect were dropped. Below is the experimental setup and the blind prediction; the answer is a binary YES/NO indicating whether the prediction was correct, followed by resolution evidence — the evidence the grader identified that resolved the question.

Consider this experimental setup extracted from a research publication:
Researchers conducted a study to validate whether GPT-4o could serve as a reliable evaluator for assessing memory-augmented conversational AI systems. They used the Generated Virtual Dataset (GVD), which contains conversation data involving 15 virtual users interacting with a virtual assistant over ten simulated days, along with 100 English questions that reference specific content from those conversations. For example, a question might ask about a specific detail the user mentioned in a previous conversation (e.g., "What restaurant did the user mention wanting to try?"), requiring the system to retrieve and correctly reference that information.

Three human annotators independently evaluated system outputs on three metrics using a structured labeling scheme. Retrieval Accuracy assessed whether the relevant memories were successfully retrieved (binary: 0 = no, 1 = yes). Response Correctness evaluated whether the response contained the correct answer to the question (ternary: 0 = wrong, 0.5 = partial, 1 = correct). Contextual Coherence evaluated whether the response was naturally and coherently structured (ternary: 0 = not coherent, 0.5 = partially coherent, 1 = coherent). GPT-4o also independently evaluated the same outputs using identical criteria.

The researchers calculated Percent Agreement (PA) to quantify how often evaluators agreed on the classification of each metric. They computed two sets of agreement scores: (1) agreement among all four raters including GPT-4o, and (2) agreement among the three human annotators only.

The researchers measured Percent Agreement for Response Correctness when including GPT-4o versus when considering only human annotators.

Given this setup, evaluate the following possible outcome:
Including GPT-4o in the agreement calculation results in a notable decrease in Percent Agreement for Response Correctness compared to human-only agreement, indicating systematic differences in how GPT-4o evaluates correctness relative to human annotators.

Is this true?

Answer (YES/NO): NO